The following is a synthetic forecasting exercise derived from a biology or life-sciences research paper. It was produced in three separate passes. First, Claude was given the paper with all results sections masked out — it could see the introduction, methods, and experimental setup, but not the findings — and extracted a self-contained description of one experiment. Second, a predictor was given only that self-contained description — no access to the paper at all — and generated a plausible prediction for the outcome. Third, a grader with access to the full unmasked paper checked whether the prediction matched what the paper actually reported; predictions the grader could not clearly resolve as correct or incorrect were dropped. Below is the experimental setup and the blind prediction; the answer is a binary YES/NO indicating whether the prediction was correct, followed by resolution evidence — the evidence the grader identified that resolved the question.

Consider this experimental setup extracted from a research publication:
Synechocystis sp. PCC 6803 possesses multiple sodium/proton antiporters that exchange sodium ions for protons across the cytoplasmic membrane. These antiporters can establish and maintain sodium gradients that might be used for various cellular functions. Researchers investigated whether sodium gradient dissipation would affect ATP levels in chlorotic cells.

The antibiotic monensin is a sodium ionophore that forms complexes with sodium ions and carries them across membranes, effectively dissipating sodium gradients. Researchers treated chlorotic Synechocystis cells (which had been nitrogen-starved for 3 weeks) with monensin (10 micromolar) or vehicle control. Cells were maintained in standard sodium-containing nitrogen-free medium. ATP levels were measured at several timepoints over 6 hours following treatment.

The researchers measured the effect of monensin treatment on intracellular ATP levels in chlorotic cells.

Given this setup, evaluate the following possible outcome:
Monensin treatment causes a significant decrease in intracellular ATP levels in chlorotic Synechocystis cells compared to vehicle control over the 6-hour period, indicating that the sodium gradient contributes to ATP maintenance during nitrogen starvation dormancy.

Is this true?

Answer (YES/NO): YES